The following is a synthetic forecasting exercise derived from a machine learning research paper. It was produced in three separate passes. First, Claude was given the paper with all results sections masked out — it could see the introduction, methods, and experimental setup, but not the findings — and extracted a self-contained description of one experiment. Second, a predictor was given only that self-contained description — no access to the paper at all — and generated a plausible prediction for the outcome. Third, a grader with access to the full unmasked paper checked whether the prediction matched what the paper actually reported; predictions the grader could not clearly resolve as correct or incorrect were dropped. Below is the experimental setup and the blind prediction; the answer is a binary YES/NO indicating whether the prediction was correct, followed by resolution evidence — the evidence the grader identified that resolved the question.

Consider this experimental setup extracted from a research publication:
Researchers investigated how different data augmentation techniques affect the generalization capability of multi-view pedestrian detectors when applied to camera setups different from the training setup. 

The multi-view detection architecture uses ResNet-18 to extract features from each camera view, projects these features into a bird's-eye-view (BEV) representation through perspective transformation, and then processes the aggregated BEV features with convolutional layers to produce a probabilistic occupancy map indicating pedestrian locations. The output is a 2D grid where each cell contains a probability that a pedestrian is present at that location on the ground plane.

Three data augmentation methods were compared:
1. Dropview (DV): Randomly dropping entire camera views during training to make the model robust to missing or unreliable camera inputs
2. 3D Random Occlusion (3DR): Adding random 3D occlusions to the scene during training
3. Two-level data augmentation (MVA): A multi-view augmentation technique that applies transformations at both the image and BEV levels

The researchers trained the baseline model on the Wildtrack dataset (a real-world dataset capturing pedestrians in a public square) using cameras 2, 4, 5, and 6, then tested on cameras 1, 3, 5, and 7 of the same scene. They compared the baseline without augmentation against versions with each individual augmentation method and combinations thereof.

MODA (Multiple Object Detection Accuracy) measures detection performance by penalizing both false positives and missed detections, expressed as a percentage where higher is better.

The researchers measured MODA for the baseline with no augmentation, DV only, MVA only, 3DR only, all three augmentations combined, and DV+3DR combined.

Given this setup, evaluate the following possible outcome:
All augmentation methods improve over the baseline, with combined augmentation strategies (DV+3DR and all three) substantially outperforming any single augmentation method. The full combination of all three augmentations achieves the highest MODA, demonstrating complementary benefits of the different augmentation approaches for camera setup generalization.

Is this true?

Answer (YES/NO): NO